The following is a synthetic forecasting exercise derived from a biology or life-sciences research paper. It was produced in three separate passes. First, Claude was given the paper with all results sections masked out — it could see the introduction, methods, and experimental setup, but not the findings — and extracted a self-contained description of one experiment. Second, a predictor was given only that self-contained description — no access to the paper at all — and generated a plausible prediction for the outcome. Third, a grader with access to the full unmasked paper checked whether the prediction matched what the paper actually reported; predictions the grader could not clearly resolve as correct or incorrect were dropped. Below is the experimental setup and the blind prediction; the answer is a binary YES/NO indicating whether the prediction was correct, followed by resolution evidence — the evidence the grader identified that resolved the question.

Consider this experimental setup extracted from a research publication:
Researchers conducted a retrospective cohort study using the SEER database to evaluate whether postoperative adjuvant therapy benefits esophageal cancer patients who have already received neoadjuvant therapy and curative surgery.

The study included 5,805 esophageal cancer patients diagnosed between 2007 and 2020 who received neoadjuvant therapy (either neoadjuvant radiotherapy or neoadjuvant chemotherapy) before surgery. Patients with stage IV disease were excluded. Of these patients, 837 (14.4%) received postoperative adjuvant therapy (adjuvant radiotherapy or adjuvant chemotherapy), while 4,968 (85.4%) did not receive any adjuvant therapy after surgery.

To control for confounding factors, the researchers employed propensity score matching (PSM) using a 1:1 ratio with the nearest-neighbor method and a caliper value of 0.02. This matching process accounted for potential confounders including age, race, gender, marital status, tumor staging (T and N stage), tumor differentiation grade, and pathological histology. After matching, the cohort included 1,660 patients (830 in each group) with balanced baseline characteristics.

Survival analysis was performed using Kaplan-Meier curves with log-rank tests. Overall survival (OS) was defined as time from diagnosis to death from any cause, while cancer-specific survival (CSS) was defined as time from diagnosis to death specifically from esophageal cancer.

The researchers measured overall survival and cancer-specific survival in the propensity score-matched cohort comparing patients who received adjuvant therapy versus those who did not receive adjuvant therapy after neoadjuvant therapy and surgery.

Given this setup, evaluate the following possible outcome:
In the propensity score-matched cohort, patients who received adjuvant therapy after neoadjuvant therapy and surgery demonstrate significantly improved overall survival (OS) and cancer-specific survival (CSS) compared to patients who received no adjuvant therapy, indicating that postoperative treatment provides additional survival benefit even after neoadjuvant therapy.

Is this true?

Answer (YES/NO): NO